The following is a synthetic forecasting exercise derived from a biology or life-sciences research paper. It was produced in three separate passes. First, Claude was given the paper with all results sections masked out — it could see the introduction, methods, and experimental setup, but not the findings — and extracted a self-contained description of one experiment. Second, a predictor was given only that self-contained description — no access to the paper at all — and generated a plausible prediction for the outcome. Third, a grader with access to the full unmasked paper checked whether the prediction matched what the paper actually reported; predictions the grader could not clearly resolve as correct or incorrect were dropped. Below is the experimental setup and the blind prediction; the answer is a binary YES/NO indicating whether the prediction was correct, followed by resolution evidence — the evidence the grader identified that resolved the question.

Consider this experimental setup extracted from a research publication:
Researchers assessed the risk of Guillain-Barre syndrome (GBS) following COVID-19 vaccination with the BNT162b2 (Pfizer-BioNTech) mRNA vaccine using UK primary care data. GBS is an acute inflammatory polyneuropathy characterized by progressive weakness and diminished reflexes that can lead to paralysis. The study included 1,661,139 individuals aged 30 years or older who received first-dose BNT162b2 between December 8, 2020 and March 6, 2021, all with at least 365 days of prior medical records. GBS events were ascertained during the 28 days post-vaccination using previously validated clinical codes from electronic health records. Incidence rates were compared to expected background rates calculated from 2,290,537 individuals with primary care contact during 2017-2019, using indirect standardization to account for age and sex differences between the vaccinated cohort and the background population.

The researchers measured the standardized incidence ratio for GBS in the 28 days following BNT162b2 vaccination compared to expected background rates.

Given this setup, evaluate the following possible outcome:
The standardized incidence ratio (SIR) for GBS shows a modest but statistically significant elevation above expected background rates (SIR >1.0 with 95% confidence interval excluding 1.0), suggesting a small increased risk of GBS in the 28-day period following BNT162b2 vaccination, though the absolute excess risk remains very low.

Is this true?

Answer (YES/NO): NO